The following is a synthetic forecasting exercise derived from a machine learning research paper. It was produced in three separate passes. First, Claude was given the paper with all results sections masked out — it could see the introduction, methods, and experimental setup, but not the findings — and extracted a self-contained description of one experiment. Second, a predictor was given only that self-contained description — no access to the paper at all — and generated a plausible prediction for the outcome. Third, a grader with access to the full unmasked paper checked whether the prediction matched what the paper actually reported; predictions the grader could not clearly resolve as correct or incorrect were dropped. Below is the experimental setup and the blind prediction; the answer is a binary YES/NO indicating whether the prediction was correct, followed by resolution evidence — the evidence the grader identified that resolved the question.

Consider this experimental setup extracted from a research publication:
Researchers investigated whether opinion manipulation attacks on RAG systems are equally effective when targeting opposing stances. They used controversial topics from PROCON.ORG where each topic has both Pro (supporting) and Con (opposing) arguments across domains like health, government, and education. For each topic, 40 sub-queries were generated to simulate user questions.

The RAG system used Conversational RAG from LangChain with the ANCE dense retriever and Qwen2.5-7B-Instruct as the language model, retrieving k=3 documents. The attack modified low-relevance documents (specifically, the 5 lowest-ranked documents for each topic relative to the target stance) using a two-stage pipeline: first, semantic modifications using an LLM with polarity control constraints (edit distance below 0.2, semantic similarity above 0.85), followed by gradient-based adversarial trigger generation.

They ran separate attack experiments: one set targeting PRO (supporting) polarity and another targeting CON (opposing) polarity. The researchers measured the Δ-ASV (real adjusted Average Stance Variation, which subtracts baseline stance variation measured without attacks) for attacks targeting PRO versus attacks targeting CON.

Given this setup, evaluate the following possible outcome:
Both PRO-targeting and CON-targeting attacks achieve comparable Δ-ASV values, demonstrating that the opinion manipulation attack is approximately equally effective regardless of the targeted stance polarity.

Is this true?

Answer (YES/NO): YES